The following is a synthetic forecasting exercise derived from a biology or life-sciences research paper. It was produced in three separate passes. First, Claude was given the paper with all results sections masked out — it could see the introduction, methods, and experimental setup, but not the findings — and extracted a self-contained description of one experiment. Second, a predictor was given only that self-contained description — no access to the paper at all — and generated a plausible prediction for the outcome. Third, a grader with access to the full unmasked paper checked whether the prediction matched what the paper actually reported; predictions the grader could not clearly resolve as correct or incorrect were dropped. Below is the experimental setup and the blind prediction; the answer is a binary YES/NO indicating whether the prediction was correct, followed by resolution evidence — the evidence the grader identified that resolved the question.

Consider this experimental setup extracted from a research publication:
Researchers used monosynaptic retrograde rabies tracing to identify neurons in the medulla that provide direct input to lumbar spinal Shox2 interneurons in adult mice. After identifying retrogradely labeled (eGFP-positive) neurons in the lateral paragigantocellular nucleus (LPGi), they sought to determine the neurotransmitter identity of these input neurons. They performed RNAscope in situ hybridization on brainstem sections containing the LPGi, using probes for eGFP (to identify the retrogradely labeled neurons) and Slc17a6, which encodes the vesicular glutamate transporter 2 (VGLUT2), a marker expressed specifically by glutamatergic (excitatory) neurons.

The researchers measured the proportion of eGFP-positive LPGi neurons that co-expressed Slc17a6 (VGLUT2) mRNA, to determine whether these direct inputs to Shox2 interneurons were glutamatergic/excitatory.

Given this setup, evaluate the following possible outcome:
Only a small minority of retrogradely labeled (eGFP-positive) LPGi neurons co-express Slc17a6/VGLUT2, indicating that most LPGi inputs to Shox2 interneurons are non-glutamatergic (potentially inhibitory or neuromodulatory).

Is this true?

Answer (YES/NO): NO